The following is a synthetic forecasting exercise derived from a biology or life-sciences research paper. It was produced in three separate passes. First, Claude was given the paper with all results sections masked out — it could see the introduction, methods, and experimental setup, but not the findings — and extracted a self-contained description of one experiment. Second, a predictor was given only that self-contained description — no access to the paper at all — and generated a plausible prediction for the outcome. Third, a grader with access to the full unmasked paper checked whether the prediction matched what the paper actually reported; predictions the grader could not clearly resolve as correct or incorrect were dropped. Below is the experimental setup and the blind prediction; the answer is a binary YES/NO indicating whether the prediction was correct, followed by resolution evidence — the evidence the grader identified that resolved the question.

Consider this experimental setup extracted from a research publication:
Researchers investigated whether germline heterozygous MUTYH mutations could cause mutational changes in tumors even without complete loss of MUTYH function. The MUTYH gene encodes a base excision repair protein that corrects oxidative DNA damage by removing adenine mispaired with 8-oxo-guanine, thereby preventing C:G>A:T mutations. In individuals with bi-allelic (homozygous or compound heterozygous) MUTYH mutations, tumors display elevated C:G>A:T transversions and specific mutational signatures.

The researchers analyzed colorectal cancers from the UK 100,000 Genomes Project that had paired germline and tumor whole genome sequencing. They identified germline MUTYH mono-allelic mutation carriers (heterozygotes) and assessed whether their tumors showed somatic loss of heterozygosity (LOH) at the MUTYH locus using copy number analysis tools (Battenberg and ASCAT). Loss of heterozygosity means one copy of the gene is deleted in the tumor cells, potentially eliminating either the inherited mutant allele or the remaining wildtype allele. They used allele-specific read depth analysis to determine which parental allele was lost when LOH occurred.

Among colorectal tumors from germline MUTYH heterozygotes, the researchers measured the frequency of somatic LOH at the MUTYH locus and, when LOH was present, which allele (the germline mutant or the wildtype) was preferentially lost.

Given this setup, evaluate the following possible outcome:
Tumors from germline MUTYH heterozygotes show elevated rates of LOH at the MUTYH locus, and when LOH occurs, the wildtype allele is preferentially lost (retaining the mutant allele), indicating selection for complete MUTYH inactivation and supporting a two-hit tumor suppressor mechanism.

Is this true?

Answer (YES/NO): NO